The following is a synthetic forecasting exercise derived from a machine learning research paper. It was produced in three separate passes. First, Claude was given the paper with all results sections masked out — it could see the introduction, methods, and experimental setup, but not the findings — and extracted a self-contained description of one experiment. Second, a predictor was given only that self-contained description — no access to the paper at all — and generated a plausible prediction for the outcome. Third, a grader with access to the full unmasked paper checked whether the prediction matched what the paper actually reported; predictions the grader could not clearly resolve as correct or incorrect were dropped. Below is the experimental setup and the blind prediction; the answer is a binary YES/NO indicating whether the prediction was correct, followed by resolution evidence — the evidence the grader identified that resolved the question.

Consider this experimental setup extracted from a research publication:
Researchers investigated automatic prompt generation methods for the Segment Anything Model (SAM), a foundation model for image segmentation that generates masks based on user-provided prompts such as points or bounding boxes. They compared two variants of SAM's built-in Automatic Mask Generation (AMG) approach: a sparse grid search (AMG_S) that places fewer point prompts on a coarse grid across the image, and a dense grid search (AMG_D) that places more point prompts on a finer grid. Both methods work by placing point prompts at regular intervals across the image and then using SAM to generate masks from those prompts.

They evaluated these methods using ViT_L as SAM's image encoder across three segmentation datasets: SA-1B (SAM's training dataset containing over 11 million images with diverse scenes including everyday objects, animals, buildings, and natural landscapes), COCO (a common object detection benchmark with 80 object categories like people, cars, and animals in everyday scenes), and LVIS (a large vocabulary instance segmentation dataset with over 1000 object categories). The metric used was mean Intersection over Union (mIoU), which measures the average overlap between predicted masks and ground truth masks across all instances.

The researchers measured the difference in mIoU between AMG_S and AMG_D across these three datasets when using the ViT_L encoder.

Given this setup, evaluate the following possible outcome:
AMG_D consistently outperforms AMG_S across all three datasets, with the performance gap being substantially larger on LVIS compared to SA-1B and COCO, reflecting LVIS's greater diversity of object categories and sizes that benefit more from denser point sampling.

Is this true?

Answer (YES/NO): NO